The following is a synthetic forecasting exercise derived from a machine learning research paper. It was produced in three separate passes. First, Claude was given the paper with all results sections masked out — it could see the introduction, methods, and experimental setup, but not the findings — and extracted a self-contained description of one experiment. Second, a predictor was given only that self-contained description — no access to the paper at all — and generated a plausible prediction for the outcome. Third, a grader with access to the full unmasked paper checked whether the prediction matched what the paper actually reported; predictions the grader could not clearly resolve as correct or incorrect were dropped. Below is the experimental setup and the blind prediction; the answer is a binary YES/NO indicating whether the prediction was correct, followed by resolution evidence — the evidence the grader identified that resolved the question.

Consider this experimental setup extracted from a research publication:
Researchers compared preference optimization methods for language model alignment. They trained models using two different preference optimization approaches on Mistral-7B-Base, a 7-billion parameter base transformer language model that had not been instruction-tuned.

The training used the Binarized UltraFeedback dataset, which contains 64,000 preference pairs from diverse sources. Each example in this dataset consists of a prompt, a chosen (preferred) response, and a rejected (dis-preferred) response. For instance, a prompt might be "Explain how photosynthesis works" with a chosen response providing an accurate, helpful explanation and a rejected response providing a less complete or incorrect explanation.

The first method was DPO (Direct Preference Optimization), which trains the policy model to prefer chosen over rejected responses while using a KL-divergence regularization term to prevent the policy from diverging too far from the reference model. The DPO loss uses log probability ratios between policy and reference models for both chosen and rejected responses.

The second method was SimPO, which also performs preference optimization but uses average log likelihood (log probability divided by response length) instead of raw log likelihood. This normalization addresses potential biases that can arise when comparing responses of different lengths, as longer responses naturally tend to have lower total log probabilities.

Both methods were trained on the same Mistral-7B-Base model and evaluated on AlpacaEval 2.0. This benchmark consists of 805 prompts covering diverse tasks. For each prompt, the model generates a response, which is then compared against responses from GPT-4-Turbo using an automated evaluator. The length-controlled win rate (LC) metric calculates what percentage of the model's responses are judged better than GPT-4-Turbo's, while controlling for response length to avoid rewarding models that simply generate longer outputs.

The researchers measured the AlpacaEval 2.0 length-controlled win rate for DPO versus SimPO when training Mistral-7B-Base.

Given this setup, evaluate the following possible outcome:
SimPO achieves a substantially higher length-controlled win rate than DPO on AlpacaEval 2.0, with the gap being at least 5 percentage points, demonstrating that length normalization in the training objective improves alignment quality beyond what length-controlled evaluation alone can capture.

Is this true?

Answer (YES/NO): YES